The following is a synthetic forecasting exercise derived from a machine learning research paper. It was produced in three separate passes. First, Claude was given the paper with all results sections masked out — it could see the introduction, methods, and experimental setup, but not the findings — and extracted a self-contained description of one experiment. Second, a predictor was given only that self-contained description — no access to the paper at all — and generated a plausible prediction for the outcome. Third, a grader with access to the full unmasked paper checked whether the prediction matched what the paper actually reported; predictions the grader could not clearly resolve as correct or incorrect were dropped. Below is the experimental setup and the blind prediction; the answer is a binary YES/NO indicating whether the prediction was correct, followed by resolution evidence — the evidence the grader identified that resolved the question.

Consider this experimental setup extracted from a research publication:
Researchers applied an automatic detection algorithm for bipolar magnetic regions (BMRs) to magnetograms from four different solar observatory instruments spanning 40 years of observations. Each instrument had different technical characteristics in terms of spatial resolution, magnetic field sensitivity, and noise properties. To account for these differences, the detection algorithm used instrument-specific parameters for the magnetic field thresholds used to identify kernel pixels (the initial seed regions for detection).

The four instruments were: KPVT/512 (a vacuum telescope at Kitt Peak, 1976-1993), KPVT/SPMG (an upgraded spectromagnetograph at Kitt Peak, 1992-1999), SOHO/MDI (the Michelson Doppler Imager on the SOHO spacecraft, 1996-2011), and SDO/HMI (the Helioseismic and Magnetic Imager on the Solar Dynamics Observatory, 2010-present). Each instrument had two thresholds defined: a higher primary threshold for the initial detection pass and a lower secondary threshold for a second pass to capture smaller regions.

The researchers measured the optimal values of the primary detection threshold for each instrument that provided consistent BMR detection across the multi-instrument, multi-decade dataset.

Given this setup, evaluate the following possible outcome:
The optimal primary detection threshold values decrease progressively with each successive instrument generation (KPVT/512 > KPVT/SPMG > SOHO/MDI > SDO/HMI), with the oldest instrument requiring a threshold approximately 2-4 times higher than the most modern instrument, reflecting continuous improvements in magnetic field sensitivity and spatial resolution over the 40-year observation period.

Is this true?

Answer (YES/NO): NO